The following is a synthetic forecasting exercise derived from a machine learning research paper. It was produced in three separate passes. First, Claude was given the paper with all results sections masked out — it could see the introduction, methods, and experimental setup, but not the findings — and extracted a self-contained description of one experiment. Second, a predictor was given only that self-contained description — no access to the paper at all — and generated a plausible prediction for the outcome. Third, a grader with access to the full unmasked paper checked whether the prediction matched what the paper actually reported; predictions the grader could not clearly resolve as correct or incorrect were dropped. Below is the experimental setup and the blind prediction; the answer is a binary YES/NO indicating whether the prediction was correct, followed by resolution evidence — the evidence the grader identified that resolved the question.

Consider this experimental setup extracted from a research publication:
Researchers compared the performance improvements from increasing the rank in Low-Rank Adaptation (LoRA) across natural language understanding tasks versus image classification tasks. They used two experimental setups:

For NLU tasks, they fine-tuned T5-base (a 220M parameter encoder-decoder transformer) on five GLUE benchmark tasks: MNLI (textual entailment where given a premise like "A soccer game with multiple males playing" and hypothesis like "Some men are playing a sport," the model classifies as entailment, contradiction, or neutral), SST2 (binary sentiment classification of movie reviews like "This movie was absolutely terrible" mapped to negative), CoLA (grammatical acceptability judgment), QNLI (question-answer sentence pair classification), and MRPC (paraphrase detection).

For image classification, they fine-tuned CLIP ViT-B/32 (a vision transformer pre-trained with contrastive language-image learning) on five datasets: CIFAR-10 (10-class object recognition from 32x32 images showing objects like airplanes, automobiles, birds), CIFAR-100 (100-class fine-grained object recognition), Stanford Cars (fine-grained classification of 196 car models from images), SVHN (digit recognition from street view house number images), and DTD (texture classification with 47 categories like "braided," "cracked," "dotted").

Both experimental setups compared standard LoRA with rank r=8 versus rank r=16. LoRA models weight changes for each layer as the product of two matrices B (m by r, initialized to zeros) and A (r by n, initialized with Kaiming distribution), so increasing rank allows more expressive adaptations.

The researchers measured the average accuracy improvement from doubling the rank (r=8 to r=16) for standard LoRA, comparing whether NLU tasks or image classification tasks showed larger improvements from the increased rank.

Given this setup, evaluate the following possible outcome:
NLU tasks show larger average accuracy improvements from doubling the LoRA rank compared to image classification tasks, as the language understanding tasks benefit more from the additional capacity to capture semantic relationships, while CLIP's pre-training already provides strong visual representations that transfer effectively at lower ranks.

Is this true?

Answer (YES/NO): NO